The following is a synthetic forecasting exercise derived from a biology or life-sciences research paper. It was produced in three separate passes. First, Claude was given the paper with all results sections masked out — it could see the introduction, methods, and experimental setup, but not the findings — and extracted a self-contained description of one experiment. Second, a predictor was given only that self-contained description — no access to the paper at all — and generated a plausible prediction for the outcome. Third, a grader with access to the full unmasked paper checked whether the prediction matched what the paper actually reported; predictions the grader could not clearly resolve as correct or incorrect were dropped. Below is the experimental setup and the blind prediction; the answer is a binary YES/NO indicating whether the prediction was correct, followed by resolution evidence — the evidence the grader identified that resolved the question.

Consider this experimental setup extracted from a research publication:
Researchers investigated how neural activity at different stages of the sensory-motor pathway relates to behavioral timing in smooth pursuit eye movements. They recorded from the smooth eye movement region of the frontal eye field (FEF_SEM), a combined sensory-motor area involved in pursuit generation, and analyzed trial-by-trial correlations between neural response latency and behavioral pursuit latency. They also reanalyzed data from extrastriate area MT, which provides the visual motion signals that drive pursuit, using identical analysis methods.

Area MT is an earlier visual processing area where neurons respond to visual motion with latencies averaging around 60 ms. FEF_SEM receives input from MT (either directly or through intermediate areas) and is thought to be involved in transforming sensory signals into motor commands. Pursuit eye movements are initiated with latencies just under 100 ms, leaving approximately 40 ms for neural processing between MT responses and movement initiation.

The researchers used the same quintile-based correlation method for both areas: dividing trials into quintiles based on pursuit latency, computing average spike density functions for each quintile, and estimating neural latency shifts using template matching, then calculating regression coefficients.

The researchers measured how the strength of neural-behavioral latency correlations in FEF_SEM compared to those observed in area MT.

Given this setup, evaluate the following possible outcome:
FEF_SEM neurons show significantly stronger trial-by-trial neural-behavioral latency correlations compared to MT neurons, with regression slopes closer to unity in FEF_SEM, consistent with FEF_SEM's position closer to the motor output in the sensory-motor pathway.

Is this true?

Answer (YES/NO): NO